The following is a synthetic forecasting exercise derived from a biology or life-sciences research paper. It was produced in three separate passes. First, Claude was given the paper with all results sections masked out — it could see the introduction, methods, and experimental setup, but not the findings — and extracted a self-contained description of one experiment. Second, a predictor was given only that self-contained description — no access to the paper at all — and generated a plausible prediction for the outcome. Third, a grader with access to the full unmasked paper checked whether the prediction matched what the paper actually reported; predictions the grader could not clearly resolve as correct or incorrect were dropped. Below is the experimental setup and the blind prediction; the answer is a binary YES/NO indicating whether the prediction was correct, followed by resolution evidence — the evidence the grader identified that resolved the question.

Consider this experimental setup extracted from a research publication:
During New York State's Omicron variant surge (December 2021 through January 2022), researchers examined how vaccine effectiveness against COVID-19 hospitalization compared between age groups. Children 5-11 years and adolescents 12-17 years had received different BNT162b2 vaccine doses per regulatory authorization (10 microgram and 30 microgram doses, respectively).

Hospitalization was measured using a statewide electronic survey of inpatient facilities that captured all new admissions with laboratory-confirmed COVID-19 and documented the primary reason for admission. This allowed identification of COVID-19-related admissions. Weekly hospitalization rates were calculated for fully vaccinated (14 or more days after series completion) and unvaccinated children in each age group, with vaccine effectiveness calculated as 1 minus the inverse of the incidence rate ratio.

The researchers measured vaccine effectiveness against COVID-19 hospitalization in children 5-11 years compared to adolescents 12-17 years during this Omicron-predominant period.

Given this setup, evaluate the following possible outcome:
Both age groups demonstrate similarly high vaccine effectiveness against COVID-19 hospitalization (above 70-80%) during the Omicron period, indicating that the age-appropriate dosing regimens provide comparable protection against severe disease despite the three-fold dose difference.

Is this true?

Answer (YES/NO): NO